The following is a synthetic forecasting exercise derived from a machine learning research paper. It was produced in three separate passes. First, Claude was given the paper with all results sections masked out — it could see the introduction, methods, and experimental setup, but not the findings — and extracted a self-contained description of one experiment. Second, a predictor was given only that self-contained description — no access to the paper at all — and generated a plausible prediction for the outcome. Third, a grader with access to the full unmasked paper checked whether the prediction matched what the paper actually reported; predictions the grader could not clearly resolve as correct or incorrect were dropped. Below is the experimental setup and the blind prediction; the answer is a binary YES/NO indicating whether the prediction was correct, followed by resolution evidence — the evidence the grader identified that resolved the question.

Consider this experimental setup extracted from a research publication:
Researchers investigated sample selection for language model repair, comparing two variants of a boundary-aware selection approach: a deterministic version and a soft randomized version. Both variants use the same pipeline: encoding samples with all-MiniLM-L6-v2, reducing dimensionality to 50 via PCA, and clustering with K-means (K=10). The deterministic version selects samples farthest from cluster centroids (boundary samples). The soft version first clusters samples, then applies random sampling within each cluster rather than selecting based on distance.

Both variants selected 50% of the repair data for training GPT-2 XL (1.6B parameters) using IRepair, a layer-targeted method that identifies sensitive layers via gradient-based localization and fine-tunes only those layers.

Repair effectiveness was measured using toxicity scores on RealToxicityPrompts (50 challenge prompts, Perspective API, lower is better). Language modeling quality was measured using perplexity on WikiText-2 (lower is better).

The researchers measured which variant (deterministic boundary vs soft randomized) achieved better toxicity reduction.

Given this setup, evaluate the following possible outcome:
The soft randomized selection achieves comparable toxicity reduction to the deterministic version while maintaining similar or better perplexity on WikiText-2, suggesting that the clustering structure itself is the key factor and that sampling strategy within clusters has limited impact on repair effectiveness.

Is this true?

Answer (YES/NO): NO